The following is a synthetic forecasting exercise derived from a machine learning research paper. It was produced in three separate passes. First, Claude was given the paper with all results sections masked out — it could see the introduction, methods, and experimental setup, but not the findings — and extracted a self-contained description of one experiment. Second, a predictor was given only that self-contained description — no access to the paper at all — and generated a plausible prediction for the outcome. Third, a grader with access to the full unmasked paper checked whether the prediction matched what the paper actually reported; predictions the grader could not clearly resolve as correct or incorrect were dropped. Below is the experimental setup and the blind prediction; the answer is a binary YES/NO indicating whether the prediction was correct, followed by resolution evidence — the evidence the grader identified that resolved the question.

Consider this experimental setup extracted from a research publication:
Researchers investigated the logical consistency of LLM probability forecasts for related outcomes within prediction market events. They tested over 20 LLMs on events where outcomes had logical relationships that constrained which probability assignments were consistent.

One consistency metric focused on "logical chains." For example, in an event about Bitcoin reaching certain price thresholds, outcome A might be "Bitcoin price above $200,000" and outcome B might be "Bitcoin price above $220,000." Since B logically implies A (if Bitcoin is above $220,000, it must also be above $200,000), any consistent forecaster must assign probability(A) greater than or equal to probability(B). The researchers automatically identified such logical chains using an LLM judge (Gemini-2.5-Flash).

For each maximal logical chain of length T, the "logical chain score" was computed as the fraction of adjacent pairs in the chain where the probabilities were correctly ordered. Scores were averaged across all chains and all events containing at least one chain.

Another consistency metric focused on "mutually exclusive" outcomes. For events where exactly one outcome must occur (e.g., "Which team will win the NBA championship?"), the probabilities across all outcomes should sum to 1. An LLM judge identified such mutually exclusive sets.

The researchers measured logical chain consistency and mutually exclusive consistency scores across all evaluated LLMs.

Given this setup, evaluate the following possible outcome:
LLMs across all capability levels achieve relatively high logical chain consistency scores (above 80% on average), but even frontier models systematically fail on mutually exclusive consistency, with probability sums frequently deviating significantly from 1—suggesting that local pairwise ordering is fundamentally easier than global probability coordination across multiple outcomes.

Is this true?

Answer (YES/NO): NO